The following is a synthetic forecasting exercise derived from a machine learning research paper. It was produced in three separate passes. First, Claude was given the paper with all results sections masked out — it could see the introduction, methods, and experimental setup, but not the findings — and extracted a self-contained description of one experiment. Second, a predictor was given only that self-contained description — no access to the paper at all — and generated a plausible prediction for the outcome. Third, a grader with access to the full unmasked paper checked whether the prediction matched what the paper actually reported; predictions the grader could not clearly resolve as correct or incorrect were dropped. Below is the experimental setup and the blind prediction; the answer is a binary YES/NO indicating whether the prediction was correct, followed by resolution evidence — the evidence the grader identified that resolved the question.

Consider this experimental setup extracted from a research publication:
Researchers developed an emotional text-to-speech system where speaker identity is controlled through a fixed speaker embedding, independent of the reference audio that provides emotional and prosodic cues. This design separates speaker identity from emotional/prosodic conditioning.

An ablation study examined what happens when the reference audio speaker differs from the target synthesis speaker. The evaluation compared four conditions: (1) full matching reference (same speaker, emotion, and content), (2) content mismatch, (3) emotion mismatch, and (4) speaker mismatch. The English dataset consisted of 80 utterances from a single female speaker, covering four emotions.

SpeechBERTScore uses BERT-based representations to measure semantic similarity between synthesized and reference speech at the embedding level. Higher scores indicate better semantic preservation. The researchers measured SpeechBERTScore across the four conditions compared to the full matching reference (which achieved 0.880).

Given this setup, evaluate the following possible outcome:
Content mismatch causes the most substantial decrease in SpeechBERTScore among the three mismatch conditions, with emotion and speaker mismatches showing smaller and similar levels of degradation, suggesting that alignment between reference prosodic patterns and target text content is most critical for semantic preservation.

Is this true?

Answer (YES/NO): NO